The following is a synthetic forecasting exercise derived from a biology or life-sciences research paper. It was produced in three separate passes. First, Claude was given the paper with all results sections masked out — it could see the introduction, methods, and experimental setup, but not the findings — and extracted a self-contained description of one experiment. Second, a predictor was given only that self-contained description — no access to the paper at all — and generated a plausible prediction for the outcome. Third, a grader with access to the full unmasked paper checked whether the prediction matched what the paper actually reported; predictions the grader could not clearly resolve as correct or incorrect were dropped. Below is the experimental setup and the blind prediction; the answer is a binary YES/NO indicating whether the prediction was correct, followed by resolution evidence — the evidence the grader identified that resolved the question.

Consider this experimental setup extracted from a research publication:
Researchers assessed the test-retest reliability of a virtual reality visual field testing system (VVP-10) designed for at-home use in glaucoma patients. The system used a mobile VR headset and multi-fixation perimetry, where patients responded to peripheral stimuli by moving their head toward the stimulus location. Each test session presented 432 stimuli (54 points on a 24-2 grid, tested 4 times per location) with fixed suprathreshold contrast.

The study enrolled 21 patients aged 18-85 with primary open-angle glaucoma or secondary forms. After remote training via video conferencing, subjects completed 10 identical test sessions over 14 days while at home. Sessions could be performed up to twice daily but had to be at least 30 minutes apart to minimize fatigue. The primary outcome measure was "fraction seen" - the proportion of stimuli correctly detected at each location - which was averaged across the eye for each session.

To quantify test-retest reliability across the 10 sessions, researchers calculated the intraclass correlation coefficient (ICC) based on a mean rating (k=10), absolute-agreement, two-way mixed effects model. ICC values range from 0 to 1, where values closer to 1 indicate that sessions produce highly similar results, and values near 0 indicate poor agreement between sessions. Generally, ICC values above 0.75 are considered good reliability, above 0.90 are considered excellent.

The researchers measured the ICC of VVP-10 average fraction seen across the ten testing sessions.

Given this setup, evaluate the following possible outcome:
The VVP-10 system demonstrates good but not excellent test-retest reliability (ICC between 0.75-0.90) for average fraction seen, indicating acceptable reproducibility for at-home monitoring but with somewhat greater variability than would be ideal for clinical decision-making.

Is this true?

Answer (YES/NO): NO